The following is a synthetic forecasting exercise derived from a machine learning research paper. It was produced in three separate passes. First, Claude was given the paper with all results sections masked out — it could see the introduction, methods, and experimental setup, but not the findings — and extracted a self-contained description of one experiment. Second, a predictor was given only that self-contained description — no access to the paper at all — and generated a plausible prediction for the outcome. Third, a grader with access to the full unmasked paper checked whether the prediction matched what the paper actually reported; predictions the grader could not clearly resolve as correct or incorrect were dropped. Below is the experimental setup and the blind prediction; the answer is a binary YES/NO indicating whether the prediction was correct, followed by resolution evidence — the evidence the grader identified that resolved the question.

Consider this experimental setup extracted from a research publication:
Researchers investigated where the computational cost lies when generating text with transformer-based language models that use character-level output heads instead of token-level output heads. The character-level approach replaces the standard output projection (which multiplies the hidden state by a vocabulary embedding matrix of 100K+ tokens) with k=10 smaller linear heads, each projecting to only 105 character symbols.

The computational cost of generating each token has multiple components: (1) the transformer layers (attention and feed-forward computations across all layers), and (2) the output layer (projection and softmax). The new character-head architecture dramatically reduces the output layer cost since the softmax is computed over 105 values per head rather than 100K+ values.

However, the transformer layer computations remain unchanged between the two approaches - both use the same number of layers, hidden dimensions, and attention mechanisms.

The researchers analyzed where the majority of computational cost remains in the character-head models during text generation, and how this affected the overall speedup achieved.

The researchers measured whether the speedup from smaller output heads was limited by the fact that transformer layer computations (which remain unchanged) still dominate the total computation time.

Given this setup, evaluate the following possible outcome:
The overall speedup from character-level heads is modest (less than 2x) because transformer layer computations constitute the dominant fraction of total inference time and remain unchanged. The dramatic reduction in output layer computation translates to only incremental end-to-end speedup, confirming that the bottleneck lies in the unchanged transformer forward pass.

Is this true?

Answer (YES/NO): YES